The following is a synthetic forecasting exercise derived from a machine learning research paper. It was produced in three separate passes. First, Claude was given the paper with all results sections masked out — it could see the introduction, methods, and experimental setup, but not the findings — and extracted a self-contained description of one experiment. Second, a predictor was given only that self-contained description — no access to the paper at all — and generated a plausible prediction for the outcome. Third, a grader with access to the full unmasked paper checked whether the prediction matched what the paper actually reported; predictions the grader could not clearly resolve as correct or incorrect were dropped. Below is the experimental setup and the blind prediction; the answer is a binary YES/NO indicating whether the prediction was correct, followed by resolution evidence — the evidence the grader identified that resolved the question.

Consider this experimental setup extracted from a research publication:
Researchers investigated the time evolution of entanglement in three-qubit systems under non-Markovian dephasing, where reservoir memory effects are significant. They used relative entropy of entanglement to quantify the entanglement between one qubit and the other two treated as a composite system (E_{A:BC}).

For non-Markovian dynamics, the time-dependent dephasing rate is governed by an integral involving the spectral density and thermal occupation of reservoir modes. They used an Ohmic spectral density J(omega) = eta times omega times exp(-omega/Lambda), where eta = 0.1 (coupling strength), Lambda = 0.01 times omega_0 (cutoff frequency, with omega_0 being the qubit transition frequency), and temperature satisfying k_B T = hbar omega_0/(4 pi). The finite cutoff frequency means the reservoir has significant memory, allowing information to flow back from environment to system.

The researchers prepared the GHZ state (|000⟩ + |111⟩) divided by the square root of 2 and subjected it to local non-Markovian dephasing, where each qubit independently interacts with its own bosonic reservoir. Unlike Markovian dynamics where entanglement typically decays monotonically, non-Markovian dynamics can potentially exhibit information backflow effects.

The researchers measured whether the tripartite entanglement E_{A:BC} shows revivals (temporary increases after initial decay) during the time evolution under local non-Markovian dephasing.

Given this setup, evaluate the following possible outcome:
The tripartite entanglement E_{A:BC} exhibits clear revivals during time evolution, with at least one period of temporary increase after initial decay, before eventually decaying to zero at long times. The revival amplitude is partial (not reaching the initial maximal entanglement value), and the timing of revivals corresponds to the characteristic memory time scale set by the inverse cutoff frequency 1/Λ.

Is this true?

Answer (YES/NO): NO